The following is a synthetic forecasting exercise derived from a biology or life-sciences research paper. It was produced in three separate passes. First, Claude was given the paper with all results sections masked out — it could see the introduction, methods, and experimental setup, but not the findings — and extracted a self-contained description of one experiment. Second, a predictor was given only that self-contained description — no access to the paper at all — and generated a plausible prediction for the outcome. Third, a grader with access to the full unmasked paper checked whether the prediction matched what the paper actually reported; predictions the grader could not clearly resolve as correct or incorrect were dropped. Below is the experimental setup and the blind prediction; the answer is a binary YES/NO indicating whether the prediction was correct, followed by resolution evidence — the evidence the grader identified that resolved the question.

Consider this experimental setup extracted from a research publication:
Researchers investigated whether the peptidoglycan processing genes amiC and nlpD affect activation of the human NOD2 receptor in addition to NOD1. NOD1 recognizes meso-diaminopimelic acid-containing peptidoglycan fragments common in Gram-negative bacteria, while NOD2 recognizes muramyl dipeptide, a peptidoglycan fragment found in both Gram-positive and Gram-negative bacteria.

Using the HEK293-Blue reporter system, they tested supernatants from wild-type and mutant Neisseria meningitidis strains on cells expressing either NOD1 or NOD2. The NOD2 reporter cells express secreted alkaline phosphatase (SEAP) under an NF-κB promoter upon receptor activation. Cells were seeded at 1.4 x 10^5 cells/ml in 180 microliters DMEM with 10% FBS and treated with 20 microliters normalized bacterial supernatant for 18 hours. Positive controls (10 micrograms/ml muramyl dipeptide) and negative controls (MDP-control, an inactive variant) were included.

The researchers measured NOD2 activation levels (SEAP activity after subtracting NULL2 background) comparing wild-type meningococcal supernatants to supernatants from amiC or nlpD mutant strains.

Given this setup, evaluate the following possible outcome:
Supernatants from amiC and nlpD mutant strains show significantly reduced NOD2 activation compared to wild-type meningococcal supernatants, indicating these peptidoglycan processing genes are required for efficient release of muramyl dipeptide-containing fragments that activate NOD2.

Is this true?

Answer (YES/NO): NO